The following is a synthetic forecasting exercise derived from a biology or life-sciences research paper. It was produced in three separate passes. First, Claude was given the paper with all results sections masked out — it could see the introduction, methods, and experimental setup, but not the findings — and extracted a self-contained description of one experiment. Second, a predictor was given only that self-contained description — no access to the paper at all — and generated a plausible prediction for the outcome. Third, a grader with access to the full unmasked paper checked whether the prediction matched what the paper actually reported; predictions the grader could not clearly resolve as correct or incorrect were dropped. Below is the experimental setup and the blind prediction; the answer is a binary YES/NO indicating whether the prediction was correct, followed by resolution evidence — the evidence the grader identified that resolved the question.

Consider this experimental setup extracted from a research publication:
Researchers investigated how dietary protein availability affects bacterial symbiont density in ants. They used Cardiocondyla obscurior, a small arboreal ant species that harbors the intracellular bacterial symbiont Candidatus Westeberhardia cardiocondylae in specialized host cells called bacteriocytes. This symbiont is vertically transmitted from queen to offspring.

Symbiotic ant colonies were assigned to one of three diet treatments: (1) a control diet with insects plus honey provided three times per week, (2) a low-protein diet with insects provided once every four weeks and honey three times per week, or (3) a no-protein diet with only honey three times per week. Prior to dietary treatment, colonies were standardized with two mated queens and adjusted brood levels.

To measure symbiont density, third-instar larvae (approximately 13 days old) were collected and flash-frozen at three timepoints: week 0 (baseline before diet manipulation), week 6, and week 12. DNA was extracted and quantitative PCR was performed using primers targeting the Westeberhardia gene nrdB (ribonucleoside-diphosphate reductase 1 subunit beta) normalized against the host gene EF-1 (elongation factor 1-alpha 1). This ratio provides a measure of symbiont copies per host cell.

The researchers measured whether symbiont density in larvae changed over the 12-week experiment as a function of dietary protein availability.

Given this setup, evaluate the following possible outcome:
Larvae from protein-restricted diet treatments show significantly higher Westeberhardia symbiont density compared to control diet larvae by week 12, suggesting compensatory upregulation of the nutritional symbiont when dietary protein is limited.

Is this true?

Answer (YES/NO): YES